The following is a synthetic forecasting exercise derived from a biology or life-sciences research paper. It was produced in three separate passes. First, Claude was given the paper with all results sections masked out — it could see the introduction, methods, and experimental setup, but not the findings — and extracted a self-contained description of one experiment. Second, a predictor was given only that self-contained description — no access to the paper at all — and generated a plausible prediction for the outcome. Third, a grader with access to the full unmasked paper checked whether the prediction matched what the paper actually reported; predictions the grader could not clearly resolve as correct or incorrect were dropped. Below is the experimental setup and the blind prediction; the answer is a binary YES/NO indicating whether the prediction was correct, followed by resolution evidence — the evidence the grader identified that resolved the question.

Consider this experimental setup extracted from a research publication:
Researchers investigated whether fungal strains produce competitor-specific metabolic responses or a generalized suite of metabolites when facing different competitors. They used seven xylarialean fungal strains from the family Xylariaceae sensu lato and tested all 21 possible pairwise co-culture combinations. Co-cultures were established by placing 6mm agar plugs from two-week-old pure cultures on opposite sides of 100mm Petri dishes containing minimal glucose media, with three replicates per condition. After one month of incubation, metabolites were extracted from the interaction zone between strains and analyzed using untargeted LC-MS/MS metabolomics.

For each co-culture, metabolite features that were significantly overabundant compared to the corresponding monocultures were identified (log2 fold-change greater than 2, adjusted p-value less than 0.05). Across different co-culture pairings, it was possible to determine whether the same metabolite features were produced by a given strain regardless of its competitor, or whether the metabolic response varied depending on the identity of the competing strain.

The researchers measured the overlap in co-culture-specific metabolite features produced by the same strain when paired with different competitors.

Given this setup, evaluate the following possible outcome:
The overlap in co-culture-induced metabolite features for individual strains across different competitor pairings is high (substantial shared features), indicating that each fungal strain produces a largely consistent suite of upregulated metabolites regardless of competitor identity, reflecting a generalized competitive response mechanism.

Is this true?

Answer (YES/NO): NO